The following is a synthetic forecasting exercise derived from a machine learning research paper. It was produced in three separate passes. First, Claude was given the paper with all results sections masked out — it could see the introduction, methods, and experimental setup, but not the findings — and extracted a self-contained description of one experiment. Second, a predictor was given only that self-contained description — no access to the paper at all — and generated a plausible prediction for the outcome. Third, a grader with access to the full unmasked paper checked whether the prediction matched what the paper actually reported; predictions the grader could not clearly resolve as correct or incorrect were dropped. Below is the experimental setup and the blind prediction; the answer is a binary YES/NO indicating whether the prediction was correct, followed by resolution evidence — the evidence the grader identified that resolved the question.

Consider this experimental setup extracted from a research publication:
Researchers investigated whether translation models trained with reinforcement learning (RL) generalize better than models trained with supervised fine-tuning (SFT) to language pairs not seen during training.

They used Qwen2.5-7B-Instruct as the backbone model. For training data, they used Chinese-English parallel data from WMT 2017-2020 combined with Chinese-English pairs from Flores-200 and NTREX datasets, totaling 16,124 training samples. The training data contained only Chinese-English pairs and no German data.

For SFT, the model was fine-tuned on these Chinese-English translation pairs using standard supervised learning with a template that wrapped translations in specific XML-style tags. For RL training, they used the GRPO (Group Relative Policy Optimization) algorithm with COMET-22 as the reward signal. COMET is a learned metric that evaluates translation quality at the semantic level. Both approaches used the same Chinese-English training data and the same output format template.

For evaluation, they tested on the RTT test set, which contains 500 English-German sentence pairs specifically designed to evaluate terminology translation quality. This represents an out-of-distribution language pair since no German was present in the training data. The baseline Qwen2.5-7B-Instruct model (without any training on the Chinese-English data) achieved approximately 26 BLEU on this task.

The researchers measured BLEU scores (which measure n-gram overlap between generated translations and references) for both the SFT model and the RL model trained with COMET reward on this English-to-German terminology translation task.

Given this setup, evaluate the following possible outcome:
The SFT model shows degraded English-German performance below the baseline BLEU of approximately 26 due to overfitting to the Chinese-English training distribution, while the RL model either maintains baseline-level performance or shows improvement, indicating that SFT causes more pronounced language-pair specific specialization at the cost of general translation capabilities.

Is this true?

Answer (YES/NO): YES